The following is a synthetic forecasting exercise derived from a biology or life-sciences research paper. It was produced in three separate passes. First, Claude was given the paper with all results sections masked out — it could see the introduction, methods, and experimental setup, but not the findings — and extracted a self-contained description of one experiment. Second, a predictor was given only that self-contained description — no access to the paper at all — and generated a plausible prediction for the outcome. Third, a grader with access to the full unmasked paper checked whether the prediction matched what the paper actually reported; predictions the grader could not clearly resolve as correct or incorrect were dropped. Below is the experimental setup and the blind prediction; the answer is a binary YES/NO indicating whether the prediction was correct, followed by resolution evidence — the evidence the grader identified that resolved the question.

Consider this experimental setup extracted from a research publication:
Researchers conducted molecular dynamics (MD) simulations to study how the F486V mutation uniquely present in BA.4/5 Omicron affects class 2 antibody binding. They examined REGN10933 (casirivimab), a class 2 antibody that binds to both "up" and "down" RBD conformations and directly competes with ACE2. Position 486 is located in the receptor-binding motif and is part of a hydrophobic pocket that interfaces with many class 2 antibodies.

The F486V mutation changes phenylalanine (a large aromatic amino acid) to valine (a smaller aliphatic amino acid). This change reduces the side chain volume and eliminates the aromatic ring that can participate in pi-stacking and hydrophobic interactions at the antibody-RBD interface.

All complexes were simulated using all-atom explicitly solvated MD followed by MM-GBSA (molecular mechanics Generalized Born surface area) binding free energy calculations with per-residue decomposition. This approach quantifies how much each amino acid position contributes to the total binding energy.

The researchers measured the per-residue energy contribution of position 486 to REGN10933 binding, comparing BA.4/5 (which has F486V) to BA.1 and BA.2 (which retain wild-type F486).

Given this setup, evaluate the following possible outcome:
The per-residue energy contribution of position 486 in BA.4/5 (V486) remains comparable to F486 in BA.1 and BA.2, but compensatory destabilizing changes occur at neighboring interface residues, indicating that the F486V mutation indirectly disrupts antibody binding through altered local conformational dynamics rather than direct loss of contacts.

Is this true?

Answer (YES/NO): NO